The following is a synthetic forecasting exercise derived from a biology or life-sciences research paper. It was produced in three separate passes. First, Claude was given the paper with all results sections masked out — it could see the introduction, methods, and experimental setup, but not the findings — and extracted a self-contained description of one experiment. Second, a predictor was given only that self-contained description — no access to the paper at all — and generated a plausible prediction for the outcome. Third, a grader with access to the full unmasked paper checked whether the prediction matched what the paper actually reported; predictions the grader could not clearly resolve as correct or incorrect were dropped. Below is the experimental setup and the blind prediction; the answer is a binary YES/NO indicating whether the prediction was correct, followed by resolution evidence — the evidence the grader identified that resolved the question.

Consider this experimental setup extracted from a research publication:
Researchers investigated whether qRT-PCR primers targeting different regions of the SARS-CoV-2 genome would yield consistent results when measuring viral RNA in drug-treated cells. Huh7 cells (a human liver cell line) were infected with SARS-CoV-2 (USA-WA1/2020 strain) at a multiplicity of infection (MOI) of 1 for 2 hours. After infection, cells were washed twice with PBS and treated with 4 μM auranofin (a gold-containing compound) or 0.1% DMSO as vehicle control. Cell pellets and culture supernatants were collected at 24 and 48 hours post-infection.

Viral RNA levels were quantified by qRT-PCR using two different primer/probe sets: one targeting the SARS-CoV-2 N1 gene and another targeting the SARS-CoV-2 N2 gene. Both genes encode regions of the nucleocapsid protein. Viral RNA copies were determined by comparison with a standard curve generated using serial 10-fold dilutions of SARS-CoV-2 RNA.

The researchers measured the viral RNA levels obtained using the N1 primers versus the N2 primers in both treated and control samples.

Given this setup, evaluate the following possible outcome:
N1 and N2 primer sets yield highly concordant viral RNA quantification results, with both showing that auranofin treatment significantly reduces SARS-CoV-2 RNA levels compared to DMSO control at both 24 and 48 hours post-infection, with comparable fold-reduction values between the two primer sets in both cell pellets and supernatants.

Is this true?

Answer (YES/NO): YES